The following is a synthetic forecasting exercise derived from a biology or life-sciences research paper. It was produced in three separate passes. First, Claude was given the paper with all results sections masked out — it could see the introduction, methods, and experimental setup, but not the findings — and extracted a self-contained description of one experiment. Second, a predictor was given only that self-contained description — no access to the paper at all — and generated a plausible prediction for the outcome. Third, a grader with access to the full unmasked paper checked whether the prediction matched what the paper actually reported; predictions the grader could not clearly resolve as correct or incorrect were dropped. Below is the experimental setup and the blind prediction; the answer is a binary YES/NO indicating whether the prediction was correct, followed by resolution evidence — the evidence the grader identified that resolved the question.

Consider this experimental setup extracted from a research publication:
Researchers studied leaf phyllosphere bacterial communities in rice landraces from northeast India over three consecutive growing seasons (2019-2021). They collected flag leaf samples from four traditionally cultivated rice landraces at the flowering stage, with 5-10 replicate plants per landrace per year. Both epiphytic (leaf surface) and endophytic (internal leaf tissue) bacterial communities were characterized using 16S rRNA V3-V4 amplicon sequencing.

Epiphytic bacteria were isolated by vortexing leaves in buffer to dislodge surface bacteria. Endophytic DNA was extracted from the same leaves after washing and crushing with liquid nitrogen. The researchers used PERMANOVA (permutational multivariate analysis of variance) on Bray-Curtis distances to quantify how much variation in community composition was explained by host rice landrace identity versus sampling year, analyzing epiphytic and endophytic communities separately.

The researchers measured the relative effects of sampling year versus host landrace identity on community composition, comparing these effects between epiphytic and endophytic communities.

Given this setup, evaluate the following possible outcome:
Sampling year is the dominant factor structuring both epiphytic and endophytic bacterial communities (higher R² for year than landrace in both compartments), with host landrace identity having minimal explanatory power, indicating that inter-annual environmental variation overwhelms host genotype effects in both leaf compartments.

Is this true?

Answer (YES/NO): YES